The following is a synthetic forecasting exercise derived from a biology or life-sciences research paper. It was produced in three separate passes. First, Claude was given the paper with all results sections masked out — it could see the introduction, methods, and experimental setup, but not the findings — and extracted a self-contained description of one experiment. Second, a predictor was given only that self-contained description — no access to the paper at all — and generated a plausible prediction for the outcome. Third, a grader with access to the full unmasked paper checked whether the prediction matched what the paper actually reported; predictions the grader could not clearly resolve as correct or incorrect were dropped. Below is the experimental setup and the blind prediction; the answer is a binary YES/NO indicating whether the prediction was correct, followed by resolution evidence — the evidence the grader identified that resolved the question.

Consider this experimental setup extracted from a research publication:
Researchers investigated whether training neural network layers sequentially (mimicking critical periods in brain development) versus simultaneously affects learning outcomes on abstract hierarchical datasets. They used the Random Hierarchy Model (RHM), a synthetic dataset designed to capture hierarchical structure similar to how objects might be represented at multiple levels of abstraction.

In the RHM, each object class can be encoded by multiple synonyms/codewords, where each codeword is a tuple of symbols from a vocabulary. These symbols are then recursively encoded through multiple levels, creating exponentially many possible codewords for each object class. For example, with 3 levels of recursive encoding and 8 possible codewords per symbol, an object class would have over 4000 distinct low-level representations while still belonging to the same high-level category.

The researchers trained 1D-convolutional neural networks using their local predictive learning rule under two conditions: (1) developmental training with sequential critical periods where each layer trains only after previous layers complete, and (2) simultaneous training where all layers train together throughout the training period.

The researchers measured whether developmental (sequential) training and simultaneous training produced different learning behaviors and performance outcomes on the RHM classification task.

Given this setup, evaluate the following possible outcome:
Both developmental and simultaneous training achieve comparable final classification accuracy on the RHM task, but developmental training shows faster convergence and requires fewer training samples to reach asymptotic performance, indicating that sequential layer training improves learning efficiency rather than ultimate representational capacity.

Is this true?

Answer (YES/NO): NO